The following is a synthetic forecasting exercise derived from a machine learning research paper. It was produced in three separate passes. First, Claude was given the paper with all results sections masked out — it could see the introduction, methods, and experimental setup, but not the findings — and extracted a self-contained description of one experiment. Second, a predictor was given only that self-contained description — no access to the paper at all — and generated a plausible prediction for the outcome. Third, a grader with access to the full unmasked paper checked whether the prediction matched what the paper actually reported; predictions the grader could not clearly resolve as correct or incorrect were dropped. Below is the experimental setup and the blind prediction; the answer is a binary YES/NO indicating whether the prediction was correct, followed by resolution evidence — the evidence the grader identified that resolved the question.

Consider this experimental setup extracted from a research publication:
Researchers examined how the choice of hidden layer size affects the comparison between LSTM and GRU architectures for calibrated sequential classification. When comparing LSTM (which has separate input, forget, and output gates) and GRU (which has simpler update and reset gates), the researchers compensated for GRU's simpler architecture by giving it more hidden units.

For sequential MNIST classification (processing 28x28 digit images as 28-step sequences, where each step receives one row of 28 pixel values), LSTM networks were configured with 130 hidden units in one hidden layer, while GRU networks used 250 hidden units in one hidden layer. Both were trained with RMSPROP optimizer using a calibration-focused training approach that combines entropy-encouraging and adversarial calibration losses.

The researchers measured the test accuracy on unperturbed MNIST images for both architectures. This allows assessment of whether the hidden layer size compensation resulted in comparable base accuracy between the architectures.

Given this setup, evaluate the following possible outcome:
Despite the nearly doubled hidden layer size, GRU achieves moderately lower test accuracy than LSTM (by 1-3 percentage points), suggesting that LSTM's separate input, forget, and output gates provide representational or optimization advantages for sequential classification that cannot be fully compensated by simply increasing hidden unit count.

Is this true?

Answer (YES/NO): NO